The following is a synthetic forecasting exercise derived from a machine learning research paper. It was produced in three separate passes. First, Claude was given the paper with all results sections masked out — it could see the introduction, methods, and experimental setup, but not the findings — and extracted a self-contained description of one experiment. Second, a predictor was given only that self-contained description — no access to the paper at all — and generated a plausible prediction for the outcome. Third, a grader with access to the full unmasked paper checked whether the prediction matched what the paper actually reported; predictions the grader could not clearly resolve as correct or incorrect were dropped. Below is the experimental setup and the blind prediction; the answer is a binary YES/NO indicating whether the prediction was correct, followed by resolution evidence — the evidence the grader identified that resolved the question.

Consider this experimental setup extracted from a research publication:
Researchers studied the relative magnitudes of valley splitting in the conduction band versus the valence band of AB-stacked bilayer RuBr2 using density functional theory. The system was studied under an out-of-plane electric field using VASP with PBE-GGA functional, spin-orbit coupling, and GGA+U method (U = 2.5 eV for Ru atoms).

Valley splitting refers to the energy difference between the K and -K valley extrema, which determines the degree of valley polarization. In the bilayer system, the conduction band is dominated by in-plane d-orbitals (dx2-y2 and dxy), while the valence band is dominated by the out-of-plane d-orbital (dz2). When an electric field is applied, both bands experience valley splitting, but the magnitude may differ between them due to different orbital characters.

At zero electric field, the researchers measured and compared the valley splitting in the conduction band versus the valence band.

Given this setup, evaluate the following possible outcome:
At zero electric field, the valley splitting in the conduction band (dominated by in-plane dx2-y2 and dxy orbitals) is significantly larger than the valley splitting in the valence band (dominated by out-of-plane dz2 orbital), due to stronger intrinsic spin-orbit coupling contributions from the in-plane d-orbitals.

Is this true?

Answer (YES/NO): YES